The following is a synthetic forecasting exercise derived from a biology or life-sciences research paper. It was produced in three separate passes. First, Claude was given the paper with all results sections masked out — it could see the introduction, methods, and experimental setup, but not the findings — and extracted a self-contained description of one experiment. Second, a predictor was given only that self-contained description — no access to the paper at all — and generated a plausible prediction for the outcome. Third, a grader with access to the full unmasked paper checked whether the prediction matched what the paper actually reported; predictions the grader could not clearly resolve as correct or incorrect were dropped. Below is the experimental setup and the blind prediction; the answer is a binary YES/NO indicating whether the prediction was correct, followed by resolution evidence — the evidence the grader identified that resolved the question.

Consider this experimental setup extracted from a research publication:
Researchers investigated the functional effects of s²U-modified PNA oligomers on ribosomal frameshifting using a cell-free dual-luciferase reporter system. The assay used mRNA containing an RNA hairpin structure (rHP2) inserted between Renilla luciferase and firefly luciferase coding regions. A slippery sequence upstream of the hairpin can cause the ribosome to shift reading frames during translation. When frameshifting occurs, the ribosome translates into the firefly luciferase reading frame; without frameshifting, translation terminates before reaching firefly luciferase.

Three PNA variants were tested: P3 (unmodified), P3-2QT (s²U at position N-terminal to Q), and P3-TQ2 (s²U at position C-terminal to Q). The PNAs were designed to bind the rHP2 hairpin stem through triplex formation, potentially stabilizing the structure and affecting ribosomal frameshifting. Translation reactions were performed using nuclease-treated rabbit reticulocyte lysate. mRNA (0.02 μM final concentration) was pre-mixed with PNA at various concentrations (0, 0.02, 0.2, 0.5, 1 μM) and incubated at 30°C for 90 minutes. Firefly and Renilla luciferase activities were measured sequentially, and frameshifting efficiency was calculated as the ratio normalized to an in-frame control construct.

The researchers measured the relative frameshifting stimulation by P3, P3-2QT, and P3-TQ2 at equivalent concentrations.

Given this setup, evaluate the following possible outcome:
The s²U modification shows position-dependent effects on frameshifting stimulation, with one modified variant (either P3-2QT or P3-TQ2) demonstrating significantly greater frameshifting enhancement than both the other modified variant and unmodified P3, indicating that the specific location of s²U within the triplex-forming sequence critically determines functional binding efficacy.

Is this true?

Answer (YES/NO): YES